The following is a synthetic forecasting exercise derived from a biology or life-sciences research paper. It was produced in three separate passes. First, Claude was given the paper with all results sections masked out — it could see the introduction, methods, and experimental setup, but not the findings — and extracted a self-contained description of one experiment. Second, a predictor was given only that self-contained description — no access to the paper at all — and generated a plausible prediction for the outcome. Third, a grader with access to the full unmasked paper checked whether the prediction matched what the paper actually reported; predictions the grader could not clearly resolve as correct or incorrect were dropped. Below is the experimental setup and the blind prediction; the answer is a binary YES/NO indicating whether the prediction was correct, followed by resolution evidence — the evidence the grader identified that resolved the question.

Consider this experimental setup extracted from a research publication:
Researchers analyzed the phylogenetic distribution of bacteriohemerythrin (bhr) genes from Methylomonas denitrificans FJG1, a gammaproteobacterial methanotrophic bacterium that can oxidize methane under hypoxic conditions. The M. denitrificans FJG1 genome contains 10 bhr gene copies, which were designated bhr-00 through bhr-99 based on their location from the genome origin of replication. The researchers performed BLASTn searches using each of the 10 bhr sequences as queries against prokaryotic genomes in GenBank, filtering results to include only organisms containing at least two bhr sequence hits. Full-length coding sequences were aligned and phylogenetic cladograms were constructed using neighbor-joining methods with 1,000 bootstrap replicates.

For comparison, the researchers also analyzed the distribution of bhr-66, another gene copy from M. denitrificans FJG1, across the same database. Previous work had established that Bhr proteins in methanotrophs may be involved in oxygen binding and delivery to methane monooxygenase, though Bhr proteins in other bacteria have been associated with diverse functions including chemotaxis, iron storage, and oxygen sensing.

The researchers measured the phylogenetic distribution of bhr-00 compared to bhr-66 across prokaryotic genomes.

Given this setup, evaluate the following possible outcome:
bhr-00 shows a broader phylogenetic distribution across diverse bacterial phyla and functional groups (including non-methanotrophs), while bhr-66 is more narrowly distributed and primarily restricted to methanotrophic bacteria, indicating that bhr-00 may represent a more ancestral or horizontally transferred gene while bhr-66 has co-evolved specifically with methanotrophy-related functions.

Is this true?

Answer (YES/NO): NO